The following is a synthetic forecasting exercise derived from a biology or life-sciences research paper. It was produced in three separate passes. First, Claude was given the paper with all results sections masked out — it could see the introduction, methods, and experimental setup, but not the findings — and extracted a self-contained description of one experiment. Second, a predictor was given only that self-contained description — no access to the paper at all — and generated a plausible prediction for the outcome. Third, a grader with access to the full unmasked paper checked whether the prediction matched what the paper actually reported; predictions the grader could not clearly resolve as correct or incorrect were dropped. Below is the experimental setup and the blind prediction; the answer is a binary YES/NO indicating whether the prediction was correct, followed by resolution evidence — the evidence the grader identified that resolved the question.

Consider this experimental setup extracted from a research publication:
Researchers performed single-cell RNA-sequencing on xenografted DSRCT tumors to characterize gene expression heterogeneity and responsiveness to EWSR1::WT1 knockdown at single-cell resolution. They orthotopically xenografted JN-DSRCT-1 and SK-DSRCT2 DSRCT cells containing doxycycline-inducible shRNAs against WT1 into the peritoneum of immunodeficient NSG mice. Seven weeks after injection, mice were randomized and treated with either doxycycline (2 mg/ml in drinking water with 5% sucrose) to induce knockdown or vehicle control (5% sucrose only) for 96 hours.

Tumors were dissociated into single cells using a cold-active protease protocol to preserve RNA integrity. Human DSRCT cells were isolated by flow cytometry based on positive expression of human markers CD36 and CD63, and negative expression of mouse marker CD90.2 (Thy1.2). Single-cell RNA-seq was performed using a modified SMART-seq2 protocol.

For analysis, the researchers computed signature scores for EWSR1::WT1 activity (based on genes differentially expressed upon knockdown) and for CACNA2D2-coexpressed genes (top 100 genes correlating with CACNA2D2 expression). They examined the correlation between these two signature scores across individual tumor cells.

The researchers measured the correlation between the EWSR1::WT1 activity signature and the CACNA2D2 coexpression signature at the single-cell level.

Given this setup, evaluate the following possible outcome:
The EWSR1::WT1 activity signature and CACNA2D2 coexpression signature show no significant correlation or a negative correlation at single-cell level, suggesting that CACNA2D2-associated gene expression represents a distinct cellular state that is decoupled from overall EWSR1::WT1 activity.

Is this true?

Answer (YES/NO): NO